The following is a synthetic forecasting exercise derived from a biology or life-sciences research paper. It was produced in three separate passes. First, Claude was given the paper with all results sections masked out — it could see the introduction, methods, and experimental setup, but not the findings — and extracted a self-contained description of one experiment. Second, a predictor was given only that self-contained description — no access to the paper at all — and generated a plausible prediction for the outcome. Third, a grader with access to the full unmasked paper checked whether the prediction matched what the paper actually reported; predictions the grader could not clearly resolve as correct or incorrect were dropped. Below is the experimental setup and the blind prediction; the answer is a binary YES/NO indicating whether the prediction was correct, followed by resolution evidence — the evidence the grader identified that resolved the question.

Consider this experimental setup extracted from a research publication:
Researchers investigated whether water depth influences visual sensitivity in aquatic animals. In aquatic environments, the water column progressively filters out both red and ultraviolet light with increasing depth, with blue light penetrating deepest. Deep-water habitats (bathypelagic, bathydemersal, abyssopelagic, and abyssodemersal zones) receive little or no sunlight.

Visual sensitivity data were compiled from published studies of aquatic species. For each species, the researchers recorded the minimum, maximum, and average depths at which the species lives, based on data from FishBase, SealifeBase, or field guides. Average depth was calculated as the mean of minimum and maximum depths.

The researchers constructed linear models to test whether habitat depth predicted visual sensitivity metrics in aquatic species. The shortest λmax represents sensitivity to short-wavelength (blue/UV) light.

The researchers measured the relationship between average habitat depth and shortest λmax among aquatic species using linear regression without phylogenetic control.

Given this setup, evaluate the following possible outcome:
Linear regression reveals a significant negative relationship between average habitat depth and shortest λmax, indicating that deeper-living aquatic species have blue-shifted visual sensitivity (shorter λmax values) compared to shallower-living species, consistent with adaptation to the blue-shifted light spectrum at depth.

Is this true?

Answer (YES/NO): NO